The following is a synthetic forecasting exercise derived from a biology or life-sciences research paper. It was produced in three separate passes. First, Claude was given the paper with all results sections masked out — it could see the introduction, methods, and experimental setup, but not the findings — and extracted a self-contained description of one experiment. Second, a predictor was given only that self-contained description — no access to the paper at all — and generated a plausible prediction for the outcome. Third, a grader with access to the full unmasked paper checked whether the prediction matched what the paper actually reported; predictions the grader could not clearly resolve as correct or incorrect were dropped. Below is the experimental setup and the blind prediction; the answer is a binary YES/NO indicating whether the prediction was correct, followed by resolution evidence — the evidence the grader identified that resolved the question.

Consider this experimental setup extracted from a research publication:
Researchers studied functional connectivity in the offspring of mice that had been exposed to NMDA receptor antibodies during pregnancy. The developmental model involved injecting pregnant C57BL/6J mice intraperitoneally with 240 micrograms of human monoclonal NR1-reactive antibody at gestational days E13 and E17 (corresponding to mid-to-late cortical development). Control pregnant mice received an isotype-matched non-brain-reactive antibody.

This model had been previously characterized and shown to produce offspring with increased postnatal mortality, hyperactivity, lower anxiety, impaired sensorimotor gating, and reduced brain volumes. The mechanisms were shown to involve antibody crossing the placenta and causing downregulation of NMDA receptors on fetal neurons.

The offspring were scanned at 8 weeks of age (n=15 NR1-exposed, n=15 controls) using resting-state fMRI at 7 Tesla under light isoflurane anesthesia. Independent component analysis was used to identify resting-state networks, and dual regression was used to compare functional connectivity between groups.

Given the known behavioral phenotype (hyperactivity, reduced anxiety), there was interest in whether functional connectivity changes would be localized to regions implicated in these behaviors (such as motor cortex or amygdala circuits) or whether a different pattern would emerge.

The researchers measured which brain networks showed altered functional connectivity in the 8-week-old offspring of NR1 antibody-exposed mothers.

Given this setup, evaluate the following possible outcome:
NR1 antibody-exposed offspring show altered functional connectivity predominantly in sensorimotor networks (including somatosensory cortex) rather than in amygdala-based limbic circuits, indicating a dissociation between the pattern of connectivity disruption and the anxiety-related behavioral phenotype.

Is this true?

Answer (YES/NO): NO